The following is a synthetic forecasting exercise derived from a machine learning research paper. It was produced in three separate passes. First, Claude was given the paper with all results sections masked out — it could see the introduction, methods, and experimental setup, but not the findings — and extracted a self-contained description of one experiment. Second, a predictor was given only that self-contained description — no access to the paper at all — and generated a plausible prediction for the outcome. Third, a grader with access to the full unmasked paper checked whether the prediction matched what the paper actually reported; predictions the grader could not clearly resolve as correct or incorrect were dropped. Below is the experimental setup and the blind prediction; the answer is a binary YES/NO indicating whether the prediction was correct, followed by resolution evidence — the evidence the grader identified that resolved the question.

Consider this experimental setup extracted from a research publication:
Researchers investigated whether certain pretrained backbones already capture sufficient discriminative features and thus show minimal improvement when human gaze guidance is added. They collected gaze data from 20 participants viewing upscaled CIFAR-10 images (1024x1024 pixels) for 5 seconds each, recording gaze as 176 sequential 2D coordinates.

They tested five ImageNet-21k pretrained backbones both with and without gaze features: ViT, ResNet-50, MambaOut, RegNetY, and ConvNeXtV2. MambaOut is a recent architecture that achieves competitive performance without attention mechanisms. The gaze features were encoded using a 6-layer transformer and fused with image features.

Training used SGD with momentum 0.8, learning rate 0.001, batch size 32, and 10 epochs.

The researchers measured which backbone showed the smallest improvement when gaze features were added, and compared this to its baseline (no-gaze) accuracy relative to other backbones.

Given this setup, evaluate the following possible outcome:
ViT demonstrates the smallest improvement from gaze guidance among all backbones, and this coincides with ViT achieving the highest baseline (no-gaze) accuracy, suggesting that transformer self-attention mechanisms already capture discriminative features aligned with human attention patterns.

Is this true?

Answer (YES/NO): NO